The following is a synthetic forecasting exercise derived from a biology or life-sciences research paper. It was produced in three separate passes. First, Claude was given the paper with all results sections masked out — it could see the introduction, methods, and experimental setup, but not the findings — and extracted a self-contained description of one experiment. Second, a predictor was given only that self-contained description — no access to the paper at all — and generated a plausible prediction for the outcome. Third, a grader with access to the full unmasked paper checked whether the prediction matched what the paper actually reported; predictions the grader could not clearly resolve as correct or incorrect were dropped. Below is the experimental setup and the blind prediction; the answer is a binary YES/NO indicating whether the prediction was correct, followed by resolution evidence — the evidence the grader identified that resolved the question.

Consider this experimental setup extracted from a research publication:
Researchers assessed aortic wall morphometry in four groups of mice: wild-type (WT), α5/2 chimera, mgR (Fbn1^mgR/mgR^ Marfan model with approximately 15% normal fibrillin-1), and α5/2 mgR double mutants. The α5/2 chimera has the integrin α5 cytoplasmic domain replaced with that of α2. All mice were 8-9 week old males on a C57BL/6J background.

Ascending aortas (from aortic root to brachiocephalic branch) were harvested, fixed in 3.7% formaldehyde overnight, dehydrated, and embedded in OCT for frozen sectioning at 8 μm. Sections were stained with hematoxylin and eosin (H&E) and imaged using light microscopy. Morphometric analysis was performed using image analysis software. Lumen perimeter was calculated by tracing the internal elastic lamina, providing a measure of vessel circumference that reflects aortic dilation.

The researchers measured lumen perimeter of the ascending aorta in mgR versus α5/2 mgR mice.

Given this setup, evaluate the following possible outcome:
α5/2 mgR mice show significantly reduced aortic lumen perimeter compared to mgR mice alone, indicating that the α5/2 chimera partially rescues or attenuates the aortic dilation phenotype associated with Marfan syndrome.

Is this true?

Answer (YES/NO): YES